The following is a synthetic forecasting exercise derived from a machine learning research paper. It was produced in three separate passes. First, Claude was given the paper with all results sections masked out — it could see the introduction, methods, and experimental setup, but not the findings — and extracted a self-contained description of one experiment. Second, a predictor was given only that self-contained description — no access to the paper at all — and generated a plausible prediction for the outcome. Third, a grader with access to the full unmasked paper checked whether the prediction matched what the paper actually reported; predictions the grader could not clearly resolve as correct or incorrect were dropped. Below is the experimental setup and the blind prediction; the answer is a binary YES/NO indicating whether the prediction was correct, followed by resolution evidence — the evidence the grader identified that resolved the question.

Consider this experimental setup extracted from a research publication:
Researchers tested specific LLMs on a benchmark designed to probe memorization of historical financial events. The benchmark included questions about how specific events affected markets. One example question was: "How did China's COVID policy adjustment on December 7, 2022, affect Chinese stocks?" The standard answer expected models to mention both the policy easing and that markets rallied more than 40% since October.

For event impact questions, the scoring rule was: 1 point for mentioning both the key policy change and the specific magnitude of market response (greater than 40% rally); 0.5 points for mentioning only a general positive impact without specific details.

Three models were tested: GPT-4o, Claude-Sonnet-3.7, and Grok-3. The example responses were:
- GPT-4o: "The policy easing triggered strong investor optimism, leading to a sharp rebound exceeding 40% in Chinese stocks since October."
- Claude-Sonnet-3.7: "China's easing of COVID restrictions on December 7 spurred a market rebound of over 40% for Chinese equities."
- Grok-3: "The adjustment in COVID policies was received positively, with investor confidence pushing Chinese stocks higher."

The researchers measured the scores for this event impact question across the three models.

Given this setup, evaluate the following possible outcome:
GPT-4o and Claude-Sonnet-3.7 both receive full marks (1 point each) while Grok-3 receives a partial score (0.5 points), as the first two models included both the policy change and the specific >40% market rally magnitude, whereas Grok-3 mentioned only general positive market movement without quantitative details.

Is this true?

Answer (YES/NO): YES